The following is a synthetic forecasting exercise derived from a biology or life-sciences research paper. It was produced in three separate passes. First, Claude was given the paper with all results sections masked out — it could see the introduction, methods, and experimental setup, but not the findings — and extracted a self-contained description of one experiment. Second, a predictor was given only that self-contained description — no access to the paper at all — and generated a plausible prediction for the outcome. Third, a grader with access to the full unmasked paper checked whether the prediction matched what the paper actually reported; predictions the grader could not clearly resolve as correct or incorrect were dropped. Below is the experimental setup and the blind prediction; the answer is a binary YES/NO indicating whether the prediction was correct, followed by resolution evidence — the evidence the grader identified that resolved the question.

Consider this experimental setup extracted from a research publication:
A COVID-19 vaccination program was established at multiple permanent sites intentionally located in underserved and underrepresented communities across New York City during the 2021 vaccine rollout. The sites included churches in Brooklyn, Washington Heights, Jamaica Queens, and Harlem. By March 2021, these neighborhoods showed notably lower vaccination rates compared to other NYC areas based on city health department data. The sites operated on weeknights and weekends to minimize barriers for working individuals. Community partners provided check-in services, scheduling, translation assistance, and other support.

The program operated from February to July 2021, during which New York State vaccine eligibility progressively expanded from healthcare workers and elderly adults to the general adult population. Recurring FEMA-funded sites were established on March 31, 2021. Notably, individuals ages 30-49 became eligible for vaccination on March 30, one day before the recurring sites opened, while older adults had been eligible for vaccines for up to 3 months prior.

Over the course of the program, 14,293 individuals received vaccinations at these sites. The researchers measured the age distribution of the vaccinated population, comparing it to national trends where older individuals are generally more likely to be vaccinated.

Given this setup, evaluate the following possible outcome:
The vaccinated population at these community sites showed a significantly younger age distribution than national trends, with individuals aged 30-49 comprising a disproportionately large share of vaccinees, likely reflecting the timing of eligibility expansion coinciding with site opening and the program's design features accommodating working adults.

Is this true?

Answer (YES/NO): YES